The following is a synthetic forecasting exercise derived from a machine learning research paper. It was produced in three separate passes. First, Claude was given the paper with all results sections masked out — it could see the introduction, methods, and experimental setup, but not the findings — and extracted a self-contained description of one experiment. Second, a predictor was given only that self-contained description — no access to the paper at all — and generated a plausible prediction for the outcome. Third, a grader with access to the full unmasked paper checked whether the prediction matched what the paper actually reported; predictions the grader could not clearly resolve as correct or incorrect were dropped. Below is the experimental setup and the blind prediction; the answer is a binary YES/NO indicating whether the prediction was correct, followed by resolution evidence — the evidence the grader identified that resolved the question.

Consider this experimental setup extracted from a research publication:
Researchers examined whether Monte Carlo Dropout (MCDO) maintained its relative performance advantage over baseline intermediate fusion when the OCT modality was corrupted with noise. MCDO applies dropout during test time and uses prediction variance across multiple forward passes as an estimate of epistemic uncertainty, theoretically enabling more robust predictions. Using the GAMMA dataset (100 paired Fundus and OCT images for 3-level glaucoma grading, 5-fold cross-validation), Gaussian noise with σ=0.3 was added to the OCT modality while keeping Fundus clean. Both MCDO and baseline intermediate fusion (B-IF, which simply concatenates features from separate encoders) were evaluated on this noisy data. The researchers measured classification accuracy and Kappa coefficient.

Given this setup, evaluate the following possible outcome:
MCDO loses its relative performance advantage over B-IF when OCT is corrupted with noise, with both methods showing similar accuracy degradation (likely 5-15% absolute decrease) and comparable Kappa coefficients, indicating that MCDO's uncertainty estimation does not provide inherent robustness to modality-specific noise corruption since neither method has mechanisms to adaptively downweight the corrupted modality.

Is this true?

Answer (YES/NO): NO